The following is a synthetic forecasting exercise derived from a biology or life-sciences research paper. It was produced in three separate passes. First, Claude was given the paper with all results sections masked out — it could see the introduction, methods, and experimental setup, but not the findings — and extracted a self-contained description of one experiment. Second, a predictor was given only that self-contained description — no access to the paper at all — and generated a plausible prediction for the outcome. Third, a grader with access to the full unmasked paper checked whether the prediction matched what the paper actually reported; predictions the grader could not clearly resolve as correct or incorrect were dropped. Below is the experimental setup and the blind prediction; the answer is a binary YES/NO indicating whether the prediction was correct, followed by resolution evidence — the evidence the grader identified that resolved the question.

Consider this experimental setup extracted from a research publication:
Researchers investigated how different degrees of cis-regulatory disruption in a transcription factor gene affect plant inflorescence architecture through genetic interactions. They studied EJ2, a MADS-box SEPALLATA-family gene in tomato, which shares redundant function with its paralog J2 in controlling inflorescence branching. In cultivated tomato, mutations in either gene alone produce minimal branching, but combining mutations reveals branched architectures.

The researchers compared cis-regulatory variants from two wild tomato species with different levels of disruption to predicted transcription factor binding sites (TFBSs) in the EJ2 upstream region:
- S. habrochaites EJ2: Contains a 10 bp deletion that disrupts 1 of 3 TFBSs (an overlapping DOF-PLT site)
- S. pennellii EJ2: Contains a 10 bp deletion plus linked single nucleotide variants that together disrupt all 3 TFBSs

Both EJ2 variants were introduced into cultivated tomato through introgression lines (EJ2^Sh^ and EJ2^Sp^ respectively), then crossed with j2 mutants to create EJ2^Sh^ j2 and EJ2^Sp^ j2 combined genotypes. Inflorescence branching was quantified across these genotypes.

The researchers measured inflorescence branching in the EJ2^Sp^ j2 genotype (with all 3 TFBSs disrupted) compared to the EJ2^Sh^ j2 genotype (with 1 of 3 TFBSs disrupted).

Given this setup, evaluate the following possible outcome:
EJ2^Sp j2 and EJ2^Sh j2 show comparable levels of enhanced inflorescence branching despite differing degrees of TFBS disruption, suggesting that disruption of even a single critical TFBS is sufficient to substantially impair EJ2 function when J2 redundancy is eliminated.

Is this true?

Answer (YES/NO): NO